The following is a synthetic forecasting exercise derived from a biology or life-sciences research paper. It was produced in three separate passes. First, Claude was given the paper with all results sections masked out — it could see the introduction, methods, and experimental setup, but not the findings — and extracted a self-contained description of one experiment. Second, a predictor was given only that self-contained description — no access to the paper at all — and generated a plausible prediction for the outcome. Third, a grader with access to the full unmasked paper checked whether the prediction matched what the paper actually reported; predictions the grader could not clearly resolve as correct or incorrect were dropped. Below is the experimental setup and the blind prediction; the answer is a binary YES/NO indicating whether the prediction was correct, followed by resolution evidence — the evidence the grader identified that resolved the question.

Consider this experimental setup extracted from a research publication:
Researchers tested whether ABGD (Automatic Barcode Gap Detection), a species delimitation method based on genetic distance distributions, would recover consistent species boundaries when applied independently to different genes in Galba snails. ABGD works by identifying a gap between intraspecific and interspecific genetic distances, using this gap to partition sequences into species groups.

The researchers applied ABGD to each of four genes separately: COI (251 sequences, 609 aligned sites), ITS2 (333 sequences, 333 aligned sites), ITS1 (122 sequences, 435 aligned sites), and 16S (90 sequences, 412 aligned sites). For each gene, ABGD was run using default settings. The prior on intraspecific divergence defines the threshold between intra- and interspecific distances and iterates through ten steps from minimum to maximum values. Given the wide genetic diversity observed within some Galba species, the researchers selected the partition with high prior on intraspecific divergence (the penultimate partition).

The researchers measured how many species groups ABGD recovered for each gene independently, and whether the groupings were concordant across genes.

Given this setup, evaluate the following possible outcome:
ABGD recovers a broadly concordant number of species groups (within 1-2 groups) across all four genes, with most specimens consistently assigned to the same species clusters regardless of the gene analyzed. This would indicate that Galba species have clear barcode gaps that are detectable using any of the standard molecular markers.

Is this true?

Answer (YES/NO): NO